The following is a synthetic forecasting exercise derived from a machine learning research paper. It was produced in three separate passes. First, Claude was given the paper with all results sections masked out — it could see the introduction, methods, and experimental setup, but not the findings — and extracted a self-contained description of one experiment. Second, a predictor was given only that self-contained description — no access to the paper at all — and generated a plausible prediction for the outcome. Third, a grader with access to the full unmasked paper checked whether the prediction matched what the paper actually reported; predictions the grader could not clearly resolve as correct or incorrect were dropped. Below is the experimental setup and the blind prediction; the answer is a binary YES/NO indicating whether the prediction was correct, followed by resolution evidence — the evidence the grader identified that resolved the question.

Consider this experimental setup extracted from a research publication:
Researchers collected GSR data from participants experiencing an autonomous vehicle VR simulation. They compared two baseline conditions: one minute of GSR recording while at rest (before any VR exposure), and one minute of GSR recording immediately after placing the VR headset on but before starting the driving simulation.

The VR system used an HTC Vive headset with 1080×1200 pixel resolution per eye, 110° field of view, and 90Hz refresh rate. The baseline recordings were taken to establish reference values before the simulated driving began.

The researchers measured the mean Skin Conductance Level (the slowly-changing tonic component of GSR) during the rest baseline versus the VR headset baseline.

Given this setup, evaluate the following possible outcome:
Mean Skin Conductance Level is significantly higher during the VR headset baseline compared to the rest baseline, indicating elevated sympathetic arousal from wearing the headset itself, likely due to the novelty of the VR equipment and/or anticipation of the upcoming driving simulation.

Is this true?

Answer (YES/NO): YES